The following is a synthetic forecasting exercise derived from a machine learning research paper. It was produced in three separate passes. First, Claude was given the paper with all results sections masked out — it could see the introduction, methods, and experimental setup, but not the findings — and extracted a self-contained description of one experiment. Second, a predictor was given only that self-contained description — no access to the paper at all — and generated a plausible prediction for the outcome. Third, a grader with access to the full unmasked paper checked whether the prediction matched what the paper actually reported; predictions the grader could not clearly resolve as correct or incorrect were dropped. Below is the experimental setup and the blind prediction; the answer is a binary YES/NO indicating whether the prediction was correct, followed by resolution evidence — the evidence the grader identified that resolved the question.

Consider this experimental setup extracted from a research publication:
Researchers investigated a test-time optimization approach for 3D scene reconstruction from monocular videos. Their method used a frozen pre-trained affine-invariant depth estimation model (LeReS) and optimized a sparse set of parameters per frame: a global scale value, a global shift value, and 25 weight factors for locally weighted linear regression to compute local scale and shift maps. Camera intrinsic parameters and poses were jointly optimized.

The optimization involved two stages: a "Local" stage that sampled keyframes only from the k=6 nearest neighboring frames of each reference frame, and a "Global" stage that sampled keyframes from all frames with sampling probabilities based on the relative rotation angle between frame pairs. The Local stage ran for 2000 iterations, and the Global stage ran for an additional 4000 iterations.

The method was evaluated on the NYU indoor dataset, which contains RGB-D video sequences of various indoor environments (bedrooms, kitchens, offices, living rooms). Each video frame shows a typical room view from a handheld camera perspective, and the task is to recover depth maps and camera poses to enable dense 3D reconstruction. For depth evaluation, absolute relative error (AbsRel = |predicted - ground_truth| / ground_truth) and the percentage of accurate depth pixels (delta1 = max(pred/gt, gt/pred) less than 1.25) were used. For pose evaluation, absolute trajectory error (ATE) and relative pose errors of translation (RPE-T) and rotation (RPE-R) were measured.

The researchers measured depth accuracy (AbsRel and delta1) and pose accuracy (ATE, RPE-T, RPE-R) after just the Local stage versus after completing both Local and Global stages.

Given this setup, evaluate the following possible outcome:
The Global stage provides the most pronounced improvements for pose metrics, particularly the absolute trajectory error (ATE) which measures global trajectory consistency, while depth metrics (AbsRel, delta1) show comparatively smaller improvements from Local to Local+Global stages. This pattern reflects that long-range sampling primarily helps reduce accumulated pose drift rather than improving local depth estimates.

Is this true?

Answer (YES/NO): NO